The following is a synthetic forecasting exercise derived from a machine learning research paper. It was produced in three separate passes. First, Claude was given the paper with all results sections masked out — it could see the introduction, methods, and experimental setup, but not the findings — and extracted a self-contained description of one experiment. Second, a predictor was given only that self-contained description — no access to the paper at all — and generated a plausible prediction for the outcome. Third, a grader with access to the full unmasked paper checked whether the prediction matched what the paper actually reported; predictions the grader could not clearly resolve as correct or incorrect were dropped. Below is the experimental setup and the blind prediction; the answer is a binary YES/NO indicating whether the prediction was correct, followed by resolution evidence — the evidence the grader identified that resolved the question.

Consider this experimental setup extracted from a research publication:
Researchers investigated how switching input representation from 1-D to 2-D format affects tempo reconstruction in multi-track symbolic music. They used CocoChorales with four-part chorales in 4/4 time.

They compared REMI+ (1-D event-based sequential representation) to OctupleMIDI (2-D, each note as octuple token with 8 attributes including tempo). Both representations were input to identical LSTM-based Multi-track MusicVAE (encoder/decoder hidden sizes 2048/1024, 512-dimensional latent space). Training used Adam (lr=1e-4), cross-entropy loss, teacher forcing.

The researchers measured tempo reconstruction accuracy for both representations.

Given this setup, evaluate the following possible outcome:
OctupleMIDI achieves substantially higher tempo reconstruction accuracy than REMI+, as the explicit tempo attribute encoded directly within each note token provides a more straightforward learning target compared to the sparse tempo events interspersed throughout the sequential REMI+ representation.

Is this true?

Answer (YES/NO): YES